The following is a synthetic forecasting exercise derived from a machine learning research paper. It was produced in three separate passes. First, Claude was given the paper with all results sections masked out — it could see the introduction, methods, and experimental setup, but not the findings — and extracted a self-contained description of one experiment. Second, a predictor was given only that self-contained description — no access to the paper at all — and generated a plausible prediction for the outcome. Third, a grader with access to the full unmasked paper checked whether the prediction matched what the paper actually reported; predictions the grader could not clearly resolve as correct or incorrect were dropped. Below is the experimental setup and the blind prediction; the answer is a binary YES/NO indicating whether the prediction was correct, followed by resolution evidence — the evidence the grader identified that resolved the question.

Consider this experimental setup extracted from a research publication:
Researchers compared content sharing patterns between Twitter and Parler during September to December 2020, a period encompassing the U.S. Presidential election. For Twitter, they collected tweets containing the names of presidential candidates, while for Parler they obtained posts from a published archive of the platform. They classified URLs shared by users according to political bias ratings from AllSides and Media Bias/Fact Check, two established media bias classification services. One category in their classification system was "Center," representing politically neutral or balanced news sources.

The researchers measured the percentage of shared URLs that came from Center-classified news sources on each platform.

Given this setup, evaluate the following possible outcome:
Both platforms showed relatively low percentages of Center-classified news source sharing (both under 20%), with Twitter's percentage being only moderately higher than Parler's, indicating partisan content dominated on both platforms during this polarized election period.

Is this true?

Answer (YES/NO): NO